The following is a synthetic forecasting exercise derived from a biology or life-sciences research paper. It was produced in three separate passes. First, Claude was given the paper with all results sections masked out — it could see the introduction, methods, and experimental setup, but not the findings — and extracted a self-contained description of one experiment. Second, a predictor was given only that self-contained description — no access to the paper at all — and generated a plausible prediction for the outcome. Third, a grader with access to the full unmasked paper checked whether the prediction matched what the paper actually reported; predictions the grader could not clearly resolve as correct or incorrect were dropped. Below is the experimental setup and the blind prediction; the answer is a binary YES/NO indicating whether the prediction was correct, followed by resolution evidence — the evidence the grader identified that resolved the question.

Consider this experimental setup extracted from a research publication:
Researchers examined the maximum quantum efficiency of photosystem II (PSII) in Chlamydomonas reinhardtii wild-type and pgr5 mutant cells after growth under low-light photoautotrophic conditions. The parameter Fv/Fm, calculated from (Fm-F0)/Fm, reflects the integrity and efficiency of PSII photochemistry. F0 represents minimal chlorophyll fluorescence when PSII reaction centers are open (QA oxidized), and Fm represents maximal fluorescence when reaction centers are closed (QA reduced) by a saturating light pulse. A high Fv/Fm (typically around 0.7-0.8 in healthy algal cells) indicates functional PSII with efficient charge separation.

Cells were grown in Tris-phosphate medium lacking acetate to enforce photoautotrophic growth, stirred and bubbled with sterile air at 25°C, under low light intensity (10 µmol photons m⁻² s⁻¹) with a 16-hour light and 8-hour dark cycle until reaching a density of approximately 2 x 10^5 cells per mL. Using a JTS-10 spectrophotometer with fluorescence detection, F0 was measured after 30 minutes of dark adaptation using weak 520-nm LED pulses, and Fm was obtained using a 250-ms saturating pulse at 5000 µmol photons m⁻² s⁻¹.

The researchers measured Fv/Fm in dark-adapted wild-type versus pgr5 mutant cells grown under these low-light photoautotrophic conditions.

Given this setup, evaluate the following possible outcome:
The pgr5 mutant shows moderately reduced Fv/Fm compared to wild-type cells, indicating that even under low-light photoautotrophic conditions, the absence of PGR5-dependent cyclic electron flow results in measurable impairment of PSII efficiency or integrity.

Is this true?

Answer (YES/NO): NO